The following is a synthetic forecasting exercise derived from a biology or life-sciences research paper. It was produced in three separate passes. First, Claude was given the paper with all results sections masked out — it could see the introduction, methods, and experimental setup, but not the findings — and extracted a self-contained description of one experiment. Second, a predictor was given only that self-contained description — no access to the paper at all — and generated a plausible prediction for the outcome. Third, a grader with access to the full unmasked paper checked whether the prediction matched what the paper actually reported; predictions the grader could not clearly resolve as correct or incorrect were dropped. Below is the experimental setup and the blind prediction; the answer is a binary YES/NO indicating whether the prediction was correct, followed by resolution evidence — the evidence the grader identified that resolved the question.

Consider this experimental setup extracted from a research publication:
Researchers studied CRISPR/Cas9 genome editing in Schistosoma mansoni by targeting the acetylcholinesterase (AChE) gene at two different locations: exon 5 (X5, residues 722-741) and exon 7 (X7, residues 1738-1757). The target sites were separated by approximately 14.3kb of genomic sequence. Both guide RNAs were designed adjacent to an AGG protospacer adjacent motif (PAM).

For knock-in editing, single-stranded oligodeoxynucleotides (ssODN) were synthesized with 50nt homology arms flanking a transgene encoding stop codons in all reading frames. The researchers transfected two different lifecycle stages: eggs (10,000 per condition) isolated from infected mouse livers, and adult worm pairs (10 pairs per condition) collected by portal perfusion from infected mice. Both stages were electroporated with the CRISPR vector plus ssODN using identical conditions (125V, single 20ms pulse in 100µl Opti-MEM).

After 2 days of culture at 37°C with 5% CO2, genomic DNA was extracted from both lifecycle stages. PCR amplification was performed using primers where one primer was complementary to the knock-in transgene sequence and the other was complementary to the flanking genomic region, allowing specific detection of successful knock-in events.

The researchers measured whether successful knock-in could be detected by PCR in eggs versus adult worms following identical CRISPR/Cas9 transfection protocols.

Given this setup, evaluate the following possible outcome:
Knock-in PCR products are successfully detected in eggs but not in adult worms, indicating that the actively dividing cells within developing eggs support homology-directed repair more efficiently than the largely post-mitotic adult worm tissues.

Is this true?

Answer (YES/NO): NO